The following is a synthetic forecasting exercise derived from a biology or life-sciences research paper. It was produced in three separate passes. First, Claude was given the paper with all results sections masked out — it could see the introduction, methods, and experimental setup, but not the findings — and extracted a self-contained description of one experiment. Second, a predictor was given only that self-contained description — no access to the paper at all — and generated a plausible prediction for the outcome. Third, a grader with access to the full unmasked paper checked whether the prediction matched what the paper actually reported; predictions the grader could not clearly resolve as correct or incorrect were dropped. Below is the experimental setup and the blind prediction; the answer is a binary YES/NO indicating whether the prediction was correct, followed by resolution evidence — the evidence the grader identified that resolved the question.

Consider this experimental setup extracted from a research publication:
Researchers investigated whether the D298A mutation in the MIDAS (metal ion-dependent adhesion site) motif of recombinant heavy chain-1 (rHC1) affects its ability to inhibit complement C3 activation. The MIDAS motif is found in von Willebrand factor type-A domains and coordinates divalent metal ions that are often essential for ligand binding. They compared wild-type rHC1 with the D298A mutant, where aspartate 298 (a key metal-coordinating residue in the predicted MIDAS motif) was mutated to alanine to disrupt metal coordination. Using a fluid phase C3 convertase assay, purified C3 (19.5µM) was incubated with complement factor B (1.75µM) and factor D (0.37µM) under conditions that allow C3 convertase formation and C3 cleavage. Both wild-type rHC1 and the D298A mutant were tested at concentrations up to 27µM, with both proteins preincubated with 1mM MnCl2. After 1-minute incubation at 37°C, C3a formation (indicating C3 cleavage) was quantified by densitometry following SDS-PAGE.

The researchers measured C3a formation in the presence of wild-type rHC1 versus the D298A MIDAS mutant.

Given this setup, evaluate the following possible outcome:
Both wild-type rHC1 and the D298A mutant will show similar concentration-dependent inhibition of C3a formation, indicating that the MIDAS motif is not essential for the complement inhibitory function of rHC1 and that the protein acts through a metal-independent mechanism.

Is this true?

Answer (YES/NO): NO